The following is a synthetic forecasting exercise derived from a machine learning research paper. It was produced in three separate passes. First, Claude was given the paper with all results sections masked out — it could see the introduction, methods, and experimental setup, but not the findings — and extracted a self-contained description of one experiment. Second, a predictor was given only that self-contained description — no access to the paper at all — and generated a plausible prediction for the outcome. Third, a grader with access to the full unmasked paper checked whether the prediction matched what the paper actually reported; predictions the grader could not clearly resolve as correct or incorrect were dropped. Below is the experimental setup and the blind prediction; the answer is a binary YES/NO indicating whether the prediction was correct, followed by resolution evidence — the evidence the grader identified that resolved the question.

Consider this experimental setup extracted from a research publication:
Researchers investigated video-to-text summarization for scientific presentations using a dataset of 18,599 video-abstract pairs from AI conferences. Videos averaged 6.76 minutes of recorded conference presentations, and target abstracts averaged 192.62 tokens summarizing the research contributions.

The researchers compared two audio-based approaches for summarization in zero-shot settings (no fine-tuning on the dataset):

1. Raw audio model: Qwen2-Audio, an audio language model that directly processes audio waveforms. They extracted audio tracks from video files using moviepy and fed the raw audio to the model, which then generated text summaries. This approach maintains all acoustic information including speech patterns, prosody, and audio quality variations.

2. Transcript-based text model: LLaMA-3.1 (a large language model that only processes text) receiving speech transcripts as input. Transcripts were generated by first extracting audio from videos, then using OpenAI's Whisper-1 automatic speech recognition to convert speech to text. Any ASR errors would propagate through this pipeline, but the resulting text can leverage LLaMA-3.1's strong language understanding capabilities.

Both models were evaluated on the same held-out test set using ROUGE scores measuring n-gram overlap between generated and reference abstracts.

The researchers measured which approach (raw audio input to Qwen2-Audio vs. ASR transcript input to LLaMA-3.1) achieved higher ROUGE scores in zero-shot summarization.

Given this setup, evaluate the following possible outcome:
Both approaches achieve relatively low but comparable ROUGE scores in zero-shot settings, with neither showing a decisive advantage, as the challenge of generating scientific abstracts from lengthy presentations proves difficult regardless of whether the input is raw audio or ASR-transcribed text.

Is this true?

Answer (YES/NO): YES